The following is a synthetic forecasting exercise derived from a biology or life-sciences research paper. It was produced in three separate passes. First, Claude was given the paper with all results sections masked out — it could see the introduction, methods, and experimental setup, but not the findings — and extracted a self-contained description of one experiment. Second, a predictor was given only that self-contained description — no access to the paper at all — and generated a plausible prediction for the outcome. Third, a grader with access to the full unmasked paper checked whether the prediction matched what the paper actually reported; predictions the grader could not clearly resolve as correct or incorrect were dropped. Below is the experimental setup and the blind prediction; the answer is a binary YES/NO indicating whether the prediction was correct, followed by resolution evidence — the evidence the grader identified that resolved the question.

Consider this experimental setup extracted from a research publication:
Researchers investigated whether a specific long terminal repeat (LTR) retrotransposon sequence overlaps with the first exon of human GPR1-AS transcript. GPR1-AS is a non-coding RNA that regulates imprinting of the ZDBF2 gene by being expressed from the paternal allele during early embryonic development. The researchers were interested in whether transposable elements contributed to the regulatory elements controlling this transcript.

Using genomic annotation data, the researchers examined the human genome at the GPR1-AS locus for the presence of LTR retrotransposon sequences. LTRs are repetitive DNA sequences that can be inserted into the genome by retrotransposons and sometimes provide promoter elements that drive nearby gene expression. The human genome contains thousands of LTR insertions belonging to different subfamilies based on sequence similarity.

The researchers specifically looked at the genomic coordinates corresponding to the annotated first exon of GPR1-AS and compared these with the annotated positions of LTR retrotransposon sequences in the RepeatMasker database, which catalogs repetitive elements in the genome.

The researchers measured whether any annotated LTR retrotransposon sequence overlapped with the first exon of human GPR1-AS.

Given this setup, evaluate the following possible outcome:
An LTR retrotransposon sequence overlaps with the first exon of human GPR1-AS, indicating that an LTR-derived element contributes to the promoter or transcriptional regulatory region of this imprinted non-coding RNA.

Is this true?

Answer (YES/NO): YES